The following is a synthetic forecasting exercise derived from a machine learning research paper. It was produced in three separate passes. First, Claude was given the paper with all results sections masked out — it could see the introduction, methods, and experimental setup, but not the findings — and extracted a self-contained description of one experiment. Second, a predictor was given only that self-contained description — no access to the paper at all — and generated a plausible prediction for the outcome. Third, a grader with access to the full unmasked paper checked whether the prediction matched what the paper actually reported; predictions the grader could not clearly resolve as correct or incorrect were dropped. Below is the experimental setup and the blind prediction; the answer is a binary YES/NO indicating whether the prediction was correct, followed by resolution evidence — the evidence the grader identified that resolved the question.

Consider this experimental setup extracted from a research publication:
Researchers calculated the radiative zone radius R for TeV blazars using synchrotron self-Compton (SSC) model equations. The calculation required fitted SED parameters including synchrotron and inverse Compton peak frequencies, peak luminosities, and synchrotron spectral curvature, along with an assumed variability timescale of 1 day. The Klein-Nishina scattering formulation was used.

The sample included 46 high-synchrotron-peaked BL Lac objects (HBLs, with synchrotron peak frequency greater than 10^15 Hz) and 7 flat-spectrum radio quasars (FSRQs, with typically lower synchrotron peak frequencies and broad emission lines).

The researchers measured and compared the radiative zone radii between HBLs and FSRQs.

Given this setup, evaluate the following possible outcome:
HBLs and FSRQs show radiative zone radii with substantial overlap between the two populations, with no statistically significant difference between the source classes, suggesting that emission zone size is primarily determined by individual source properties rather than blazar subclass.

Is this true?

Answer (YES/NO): NO